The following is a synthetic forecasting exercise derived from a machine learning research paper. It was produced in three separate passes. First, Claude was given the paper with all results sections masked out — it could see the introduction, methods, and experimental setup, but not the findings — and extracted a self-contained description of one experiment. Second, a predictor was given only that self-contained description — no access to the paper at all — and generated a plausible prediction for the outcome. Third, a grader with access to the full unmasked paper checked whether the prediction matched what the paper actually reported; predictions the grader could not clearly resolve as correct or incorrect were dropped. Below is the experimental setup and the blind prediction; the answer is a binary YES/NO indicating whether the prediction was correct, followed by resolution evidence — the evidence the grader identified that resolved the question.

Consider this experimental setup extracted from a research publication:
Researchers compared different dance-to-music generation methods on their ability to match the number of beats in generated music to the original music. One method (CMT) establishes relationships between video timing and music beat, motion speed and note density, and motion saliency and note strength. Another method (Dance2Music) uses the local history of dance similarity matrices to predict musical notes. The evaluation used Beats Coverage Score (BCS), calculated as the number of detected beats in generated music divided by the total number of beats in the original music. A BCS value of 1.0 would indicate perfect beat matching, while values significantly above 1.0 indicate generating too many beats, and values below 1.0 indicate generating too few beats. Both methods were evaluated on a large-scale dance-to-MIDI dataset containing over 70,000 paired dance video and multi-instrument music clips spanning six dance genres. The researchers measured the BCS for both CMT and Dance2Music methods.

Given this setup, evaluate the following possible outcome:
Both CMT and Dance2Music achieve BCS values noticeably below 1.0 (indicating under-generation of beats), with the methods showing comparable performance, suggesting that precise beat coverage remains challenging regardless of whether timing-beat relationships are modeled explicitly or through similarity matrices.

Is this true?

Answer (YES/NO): NO